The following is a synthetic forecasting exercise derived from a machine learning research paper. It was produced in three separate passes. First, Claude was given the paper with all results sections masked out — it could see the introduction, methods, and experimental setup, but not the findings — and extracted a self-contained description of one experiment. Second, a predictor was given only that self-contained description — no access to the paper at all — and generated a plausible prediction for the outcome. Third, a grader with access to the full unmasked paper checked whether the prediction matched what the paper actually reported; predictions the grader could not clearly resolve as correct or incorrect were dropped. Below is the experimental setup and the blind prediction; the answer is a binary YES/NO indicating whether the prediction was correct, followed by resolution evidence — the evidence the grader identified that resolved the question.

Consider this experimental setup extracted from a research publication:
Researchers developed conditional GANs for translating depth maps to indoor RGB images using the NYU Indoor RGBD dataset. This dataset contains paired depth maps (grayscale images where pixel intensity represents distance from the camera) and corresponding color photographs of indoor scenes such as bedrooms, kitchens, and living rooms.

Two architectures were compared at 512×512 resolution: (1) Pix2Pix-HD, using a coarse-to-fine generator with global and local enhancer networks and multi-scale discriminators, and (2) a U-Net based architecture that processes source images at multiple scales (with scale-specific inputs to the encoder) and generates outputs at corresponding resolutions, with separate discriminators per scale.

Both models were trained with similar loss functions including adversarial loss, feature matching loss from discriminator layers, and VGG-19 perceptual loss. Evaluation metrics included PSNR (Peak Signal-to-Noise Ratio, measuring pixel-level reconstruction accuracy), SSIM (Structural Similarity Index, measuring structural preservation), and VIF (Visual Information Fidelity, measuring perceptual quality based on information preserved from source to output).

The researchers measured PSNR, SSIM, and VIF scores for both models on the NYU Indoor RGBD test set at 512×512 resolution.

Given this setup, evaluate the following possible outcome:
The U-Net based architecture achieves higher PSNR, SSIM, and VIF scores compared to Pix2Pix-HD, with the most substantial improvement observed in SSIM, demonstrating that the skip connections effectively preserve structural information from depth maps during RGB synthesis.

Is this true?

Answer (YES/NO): NO